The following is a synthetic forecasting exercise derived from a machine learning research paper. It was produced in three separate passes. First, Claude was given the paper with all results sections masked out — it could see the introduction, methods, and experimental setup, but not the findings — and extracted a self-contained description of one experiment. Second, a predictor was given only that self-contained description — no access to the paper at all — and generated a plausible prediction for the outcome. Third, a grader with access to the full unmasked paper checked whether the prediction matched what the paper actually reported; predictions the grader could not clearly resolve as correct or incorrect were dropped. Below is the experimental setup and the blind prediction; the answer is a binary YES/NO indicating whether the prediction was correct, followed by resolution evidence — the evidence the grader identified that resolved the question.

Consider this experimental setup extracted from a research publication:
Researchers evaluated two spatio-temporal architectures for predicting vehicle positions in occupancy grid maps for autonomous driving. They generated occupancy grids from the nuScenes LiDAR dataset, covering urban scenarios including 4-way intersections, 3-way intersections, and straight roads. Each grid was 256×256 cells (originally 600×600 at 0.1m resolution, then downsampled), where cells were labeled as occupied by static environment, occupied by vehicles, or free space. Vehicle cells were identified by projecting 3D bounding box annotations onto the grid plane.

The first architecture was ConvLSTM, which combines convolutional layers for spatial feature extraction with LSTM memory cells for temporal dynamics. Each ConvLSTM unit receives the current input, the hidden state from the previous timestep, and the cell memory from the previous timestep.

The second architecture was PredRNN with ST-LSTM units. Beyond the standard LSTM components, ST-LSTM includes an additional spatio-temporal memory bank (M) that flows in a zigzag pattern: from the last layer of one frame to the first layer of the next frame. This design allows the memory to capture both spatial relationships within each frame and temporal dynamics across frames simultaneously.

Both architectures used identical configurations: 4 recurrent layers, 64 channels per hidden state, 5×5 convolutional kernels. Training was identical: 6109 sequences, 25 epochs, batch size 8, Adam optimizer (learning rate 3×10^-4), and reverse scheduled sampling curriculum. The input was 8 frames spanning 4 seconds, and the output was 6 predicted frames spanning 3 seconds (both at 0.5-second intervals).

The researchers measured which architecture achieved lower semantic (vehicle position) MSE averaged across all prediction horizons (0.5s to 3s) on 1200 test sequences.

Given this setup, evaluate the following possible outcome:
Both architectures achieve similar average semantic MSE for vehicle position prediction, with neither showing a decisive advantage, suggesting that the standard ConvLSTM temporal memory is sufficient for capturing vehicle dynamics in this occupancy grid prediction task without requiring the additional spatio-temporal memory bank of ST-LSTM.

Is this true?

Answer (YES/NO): NO